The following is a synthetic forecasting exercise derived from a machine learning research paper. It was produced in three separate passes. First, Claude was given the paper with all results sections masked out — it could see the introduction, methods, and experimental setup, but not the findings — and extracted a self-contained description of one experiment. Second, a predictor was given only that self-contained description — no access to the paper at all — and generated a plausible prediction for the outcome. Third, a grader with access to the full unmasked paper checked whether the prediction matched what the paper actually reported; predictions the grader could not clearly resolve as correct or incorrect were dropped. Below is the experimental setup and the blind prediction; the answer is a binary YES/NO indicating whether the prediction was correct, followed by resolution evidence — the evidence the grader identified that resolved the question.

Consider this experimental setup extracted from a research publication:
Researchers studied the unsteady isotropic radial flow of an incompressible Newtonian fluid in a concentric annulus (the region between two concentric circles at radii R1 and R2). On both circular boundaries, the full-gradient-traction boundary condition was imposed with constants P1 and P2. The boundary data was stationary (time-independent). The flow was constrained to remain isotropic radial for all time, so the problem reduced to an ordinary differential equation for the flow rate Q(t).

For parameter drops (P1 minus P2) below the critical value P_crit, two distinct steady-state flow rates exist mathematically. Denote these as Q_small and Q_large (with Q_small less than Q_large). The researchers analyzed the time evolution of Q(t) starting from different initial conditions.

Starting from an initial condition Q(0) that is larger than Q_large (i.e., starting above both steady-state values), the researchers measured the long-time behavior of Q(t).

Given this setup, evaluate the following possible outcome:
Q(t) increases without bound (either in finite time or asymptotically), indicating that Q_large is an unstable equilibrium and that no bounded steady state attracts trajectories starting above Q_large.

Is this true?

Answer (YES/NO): YES